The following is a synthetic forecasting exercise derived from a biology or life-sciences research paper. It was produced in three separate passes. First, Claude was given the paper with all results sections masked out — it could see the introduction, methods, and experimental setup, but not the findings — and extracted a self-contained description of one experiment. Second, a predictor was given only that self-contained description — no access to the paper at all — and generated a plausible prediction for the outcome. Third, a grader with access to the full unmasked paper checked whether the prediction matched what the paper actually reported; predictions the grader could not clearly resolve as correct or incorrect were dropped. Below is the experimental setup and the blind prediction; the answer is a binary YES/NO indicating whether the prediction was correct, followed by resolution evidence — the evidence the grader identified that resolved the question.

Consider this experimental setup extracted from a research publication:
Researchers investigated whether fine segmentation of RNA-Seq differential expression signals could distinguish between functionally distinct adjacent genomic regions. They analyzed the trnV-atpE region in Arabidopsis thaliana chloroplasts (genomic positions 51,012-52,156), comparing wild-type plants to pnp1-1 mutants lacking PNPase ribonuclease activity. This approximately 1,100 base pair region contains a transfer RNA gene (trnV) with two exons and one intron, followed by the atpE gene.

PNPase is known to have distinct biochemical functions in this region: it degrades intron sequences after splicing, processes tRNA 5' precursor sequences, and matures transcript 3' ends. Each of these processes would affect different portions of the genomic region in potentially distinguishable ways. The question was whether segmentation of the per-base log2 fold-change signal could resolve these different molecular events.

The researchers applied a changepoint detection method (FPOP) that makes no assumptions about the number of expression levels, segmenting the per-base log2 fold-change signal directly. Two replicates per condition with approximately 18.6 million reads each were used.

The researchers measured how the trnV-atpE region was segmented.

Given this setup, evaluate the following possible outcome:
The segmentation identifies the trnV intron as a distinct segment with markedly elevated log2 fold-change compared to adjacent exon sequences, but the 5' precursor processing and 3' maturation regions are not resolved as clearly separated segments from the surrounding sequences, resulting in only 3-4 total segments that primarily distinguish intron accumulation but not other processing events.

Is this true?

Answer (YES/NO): NO